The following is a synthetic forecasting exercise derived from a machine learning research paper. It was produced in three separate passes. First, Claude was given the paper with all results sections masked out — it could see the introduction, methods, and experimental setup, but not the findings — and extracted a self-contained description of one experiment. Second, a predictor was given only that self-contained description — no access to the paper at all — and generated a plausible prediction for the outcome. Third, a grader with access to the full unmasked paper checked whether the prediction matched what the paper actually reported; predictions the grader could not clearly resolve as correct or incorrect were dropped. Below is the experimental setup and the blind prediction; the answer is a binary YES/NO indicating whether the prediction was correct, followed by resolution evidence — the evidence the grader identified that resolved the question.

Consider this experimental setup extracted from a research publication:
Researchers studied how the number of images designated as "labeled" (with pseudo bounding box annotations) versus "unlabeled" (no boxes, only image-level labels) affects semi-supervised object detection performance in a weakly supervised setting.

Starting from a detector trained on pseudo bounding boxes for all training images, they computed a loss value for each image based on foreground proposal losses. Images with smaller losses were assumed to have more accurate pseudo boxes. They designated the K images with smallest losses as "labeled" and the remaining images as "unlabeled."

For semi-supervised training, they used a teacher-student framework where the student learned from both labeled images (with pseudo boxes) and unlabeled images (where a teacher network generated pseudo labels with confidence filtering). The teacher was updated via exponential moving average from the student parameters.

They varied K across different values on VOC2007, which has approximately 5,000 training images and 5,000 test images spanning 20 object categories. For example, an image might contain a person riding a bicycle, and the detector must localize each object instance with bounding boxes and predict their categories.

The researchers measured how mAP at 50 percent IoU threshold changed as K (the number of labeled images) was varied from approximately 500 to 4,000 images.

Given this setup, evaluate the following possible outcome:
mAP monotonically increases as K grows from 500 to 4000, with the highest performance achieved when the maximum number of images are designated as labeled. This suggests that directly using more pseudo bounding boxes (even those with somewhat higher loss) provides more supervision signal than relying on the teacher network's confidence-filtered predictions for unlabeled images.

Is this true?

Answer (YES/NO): NO